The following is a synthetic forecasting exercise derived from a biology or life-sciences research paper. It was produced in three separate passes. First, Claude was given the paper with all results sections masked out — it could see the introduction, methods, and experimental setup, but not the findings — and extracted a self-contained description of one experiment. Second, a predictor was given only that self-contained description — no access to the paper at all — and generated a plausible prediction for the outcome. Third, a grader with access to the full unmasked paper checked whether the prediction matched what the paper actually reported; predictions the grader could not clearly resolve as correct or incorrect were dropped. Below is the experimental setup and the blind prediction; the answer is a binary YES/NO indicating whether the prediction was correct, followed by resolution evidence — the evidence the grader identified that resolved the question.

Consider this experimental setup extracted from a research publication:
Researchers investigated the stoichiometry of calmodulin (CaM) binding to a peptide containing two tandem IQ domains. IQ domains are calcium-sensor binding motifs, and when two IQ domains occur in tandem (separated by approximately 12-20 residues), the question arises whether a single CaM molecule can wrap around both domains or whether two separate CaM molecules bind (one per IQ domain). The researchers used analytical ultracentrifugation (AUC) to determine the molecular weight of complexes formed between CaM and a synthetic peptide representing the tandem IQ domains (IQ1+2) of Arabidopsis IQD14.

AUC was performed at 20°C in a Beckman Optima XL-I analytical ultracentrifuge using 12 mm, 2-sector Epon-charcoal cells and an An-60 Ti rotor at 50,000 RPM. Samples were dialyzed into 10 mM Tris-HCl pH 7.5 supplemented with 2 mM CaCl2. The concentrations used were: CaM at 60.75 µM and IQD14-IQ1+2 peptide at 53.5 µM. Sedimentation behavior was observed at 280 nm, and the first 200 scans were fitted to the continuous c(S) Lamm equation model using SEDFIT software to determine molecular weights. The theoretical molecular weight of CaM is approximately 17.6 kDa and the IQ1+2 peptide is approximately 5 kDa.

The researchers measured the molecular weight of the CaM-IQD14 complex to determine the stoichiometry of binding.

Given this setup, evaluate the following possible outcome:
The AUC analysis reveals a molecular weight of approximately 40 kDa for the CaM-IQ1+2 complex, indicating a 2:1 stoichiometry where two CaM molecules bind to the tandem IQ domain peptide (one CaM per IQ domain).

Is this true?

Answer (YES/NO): NO